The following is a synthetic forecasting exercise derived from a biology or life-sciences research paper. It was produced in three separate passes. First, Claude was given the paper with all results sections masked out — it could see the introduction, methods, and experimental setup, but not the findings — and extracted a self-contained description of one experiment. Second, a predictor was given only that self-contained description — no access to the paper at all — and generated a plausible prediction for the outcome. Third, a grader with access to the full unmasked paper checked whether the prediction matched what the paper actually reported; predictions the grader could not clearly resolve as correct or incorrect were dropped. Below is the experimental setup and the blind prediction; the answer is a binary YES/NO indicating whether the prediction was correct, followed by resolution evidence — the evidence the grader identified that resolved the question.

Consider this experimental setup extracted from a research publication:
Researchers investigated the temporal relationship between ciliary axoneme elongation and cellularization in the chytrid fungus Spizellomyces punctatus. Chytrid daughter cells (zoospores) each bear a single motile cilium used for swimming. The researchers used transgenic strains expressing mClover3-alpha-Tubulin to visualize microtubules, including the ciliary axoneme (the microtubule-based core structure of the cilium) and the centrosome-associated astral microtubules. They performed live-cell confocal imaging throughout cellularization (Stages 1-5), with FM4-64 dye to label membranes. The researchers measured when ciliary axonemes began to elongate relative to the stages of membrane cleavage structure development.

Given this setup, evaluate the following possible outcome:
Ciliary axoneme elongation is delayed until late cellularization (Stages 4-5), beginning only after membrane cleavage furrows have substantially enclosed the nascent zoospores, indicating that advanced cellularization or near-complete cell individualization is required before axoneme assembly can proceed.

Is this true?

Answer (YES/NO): NO